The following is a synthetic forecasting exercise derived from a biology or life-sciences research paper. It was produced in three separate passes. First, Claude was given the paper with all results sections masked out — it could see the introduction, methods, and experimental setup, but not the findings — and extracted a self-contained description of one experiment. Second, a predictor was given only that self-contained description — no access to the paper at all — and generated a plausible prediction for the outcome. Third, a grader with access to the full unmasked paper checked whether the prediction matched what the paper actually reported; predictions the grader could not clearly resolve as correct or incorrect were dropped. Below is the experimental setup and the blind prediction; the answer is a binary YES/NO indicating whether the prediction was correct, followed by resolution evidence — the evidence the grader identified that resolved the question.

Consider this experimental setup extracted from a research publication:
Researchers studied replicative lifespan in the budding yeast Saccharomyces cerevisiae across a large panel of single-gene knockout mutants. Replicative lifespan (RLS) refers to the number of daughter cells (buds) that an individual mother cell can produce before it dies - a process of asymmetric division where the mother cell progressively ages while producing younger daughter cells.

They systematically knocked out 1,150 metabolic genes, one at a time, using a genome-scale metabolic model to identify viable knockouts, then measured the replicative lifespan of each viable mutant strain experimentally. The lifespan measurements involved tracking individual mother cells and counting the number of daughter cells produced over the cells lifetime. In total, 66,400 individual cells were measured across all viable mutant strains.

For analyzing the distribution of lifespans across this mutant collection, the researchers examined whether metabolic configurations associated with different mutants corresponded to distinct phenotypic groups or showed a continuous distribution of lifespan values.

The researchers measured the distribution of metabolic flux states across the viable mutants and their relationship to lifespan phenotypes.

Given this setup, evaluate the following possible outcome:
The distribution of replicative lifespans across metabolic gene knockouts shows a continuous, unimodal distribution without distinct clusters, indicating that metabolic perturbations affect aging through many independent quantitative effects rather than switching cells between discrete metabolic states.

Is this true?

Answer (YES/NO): NO